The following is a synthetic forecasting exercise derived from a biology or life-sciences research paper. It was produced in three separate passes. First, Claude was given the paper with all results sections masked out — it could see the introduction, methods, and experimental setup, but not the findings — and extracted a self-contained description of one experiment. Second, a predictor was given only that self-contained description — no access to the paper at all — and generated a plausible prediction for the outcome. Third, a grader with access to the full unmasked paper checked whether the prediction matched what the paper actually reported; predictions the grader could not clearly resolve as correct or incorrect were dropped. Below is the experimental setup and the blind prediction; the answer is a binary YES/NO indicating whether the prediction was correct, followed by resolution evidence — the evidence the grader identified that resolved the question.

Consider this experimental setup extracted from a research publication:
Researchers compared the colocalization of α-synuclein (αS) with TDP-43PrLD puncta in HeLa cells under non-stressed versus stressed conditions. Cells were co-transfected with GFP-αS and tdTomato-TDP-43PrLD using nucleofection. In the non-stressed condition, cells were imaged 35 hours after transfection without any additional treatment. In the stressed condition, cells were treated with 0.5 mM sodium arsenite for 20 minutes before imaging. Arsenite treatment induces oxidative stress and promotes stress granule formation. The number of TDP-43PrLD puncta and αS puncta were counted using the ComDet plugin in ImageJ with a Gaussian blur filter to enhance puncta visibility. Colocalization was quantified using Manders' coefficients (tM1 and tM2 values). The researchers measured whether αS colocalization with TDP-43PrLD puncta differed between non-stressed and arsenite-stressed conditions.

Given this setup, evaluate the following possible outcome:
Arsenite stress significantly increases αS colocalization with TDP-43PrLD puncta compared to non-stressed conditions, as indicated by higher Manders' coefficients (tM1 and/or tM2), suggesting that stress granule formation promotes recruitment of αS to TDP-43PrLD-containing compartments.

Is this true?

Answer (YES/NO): YES